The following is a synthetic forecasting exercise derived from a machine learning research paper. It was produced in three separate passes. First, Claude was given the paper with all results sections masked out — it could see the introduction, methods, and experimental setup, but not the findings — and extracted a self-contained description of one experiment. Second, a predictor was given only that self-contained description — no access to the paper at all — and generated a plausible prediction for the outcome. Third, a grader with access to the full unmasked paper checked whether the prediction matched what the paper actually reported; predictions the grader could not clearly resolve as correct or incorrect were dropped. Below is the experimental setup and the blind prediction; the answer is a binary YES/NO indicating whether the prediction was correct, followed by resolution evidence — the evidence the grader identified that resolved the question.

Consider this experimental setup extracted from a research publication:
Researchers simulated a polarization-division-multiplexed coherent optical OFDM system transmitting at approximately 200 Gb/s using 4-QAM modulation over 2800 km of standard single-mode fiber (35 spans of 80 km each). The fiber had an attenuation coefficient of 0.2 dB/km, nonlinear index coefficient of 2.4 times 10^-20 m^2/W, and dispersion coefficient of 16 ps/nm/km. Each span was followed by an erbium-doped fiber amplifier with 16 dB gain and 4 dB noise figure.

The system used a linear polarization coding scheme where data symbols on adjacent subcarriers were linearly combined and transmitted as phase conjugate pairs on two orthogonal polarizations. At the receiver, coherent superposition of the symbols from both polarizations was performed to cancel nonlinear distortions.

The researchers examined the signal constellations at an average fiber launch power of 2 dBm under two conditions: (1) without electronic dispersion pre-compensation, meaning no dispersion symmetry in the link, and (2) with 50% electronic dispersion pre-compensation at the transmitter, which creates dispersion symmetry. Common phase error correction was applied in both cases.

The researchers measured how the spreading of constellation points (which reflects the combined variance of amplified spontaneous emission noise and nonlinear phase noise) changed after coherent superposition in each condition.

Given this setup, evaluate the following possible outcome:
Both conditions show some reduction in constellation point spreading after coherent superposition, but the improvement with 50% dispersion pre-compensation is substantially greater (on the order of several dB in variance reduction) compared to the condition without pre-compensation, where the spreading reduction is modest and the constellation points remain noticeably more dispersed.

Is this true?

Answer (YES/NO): NO